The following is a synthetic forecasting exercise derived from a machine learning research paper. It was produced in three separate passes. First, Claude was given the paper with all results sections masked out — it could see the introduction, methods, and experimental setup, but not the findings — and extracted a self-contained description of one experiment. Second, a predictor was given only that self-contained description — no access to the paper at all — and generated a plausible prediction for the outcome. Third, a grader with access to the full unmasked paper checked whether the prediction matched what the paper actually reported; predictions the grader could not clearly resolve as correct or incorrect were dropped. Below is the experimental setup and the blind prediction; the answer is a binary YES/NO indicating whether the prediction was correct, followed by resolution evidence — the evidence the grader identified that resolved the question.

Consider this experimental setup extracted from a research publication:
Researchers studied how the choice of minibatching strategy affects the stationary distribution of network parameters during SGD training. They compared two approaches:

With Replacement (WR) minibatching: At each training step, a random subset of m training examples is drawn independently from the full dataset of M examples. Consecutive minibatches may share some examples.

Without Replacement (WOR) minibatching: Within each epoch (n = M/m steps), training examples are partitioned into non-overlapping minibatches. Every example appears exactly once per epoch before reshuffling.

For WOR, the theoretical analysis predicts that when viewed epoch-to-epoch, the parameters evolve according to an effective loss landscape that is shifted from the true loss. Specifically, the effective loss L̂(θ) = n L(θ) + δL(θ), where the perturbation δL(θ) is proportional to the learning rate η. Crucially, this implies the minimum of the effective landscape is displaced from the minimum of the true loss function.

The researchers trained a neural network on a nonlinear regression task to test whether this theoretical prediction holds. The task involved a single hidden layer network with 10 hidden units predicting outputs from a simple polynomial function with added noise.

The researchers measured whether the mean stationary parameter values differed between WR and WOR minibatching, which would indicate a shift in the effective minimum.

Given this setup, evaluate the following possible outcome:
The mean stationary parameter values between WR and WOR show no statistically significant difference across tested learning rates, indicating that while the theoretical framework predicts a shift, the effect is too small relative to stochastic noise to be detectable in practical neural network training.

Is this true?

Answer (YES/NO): NO